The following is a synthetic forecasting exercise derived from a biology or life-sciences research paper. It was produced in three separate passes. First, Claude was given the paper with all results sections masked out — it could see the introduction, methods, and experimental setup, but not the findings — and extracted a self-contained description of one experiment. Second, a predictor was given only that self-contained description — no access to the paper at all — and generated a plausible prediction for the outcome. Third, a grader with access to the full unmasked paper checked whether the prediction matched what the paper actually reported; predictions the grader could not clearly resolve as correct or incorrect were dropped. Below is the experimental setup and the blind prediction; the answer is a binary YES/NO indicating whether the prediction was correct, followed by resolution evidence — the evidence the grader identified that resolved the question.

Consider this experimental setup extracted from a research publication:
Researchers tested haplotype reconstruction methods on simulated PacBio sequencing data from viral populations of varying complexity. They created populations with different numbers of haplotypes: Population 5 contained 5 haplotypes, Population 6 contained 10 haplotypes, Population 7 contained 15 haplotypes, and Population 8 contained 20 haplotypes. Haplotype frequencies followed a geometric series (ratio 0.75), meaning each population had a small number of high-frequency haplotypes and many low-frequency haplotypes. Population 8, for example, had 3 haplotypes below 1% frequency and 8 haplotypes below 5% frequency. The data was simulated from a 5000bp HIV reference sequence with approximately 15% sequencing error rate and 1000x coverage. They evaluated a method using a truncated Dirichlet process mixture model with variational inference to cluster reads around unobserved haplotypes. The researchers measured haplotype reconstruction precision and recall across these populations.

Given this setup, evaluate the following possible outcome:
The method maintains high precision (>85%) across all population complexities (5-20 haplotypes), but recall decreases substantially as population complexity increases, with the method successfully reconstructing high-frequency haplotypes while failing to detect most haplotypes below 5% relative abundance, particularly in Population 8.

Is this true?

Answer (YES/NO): YES